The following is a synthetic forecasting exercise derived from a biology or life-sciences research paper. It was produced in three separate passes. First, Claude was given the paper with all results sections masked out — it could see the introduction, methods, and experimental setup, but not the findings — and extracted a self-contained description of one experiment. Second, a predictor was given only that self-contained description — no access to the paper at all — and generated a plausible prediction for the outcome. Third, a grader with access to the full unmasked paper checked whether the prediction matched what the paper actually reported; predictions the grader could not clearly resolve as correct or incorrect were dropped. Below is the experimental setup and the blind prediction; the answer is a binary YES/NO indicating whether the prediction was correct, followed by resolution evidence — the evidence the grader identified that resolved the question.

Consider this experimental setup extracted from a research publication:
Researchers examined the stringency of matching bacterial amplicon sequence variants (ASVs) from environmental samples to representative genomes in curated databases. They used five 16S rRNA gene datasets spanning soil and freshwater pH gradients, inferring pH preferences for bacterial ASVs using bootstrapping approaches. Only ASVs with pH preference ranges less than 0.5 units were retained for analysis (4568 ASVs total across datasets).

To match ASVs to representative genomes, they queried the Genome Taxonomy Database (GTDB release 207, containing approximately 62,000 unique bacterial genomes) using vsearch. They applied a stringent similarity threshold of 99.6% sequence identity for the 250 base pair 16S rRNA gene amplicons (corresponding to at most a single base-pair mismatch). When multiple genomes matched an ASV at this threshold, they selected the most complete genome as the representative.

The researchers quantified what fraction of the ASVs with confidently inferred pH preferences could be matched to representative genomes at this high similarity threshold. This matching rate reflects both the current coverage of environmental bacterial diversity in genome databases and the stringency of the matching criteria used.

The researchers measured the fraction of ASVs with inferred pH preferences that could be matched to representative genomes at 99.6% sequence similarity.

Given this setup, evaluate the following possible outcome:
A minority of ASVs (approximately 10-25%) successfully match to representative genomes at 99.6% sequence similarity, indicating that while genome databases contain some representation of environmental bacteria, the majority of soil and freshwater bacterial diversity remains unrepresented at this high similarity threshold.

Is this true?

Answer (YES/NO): YES